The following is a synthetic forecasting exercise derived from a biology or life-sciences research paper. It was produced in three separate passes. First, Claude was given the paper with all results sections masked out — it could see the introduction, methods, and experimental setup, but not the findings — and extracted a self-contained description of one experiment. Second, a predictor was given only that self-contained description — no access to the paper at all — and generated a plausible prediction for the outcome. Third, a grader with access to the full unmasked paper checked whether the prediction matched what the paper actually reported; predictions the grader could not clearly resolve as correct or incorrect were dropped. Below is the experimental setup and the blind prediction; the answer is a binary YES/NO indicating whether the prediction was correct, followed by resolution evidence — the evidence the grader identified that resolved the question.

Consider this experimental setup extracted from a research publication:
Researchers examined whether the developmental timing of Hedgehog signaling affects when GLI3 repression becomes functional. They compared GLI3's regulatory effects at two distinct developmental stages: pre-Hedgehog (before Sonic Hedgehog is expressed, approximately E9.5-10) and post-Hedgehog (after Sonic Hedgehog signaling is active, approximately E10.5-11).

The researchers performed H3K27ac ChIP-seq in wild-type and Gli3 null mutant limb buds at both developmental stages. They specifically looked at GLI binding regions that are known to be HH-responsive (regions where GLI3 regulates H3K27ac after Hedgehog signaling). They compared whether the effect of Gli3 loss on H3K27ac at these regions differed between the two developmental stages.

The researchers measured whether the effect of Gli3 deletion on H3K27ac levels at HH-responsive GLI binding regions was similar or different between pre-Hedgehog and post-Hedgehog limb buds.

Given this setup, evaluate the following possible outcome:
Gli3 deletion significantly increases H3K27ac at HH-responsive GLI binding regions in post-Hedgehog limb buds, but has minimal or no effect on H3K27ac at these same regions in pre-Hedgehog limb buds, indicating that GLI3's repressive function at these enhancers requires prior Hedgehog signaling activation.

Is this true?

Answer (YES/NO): YES